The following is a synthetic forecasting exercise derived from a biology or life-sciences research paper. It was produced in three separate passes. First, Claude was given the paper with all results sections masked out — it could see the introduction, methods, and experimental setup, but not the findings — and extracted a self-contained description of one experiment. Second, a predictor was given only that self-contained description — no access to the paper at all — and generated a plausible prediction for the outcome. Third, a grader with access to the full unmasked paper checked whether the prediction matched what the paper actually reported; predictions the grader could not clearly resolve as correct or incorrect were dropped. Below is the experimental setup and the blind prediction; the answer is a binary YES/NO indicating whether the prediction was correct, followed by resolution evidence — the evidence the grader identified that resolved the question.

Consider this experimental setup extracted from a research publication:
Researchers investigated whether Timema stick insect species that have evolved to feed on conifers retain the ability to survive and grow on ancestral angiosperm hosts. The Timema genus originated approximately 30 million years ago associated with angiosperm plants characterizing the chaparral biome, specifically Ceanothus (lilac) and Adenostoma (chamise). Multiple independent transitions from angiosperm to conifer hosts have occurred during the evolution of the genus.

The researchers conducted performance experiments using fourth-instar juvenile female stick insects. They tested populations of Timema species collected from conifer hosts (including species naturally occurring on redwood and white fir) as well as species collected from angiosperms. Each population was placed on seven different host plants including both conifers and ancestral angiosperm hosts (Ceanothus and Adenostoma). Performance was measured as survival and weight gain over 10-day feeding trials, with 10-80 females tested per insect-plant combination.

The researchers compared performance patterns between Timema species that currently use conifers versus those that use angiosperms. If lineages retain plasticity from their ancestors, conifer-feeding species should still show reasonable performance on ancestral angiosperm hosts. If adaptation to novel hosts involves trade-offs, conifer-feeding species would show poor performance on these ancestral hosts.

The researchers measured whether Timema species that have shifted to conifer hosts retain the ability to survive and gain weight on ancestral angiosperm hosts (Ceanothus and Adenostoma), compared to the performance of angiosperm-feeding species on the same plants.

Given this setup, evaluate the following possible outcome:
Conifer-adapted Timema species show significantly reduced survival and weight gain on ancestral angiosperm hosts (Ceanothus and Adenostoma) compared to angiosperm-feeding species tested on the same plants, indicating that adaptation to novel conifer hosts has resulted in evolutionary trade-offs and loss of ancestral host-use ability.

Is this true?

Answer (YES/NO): NO